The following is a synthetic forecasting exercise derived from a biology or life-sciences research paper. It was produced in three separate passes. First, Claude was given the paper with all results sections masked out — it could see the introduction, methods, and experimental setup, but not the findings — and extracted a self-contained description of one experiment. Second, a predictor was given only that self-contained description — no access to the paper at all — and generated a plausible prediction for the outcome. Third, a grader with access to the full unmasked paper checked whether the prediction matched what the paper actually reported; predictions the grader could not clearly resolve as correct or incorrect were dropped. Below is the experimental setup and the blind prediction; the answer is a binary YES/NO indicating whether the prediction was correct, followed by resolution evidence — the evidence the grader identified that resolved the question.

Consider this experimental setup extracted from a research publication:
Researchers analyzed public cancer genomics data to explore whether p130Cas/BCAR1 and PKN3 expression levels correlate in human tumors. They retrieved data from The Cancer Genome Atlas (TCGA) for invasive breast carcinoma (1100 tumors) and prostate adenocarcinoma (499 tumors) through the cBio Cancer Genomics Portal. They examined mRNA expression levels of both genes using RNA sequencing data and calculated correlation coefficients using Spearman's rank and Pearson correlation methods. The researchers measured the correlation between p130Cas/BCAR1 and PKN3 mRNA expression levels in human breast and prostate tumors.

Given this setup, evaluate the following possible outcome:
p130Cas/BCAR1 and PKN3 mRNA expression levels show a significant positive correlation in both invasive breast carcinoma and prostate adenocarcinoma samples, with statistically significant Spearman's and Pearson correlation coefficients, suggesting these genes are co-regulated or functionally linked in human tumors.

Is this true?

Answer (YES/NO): YES